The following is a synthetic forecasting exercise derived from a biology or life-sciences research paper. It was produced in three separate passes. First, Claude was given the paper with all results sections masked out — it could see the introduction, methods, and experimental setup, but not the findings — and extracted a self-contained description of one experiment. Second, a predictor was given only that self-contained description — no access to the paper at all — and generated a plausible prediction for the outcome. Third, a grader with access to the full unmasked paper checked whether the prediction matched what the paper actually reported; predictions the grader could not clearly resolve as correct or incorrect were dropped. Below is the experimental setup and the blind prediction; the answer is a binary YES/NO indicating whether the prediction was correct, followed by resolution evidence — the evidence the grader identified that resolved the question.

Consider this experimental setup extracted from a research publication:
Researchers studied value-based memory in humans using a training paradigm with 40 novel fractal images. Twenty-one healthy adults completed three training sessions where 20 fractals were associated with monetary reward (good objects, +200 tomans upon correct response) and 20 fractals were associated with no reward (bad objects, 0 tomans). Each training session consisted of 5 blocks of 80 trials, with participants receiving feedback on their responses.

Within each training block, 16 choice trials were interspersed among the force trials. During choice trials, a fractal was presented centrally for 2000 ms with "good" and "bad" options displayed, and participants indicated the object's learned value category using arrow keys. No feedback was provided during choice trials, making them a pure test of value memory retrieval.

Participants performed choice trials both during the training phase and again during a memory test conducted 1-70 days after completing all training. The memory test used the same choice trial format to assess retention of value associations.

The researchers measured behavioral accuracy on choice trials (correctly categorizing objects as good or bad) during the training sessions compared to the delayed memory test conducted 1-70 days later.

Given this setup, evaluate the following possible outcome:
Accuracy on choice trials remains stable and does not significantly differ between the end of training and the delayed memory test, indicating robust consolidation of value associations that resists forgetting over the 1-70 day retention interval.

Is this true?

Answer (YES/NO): NO